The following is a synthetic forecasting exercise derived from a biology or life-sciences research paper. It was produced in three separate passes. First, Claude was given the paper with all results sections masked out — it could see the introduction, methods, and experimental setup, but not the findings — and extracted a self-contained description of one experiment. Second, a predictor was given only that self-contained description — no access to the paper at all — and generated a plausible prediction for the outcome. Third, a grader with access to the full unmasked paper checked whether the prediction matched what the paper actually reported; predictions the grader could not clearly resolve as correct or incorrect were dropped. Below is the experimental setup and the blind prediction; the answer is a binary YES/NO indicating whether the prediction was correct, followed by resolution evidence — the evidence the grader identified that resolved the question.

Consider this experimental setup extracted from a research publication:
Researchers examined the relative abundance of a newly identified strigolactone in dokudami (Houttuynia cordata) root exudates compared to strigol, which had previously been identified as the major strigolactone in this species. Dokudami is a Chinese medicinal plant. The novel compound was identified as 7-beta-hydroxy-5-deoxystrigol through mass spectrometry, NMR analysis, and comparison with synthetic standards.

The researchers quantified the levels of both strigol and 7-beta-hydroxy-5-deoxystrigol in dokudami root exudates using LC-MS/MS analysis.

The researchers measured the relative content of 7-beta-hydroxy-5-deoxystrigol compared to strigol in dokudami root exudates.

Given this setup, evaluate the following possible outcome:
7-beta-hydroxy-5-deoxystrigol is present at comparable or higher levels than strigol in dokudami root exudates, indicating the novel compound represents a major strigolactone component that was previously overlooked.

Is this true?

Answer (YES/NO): NO